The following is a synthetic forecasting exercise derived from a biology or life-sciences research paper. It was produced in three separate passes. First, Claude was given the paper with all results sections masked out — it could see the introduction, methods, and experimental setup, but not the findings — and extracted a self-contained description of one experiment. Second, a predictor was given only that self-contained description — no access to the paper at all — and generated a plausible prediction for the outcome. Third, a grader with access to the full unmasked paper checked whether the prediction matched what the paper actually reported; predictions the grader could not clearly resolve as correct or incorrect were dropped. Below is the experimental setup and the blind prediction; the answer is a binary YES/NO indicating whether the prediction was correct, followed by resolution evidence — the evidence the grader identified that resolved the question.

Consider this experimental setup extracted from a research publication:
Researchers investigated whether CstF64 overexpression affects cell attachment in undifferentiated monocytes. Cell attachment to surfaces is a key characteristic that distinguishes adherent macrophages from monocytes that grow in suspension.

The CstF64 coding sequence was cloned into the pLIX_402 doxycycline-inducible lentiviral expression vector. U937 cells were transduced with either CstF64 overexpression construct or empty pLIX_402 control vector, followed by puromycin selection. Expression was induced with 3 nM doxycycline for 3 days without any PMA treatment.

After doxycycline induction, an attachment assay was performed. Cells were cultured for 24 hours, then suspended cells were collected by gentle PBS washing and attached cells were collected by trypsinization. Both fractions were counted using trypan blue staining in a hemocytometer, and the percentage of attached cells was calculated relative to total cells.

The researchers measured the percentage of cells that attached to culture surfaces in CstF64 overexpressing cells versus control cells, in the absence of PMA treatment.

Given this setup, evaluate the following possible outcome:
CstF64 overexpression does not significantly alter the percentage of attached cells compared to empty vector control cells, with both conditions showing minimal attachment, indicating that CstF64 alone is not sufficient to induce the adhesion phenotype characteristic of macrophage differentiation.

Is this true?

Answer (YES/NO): NO